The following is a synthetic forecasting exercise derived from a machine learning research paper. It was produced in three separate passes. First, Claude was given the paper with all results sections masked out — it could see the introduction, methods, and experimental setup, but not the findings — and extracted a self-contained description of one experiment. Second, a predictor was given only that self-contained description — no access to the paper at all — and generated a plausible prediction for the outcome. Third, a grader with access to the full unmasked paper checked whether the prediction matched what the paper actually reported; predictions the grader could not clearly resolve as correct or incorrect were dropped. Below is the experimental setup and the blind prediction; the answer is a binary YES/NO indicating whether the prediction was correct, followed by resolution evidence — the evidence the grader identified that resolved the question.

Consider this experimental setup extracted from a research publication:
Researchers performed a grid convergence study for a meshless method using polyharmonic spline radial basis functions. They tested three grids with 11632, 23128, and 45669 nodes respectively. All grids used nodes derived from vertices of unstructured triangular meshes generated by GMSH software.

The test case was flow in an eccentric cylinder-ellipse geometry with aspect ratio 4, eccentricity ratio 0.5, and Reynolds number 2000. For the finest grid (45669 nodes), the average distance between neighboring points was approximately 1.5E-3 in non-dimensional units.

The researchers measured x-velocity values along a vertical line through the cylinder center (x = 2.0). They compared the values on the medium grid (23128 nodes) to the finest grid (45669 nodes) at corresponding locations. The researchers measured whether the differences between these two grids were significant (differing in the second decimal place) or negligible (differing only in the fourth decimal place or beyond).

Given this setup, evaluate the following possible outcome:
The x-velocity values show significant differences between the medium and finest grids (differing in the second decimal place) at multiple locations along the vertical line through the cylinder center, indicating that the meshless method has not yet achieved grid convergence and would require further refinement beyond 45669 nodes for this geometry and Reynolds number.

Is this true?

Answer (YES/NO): NO